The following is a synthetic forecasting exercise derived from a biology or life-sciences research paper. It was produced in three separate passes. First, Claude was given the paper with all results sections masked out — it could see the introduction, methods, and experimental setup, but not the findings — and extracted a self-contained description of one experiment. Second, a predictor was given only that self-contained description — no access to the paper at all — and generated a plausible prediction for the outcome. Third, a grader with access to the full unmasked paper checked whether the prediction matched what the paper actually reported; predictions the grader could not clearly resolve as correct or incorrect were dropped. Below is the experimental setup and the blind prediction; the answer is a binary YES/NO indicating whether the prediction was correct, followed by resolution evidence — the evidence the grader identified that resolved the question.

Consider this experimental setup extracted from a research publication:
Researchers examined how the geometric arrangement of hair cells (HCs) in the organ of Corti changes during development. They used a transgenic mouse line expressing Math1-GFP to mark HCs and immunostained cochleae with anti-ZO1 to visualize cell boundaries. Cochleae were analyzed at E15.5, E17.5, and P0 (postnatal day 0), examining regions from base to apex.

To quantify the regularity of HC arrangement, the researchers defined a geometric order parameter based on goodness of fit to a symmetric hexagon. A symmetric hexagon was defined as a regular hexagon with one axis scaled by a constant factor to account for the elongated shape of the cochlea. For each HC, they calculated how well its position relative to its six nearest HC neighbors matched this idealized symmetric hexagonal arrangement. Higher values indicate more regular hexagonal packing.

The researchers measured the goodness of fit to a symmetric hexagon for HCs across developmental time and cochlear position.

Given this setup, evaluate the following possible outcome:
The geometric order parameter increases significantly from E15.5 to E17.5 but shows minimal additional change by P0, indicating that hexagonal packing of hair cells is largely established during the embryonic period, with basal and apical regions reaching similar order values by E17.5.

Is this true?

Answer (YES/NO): NO